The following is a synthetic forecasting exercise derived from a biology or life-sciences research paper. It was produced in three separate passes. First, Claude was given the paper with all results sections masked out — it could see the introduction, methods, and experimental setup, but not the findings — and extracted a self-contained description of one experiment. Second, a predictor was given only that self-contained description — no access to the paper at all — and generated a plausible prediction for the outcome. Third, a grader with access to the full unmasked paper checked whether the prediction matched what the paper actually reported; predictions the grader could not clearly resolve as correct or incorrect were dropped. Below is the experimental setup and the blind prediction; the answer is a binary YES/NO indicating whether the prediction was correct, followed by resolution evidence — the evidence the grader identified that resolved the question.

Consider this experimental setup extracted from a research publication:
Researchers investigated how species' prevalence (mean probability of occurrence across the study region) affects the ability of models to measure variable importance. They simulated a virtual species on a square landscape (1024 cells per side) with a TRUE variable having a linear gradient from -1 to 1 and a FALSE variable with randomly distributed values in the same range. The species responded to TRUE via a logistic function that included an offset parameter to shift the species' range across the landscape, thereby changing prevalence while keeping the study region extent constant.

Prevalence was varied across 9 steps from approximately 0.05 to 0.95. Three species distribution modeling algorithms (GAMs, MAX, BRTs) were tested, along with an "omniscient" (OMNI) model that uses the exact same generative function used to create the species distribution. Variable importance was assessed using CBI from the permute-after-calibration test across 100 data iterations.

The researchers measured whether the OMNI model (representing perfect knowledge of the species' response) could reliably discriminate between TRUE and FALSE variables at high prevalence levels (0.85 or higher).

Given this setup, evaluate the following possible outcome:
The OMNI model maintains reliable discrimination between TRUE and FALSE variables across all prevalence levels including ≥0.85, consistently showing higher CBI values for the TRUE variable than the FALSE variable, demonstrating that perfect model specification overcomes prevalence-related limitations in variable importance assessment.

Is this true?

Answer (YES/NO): NO